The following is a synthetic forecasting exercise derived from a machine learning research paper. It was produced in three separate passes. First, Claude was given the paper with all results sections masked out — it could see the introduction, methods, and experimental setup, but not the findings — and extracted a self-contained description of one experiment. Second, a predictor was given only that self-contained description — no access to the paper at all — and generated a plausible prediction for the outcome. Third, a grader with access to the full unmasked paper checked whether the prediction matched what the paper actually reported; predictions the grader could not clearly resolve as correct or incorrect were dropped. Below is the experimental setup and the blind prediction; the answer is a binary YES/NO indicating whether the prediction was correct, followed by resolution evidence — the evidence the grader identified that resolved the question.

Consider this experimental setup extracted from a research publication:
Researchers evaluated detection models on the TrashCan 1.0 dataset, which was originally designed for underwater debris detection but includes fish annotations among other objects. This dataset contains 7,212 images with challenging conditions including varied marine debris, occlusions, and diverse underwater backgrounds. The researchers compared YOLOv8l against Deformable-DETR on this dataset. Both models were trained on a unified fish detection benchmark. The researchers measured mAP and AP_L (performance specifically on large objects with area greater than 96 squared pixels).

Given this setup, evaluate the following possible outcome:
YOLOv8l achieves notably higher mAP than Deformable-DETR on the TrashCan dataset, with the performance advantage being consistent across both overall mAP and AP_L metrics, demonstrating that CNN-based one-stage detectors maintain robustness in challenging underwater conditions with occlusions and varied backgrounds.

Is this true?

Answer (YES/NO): YES